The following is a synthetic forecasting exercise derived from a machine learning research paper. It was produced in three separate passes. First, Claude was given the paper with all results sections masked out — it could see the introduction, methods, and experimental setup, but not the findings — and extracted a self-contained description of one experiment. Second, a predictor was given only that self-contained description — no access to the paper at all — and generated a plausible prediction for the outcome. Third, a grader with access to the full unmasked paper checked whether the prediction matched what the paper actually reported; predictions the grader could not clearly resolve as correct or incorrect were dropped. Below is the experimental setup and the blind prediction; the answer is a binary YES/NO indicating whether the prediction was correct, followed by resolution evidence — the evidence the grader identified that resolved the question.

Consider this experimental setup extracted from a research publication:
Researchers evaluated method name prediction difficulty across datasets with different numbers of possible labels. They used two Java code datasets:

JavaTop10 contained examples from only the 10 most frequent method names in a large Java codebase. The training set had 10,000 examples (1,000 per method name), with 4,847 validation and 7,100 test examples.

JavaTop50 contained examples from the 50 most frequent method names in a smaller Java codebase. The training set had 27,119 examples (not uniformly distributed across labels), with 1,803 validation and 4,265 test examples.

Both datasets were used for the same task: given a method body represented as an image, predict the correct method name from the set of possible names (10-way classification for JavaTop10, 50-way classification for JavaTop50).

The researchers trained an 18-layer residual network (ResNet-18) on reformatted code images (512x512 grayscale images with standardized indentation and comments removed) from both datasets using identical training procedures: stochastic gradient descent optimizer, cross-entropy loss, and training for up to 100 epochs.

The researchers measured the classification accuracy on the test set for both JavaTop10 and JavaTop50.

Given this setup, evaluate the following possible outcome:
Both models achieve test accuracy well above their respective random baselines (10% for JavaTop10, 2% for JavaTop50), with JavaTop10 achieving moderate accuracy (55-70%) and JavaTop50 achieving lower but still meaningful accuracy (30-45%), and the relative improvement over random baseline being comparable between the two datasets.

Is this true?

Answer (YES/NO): NO